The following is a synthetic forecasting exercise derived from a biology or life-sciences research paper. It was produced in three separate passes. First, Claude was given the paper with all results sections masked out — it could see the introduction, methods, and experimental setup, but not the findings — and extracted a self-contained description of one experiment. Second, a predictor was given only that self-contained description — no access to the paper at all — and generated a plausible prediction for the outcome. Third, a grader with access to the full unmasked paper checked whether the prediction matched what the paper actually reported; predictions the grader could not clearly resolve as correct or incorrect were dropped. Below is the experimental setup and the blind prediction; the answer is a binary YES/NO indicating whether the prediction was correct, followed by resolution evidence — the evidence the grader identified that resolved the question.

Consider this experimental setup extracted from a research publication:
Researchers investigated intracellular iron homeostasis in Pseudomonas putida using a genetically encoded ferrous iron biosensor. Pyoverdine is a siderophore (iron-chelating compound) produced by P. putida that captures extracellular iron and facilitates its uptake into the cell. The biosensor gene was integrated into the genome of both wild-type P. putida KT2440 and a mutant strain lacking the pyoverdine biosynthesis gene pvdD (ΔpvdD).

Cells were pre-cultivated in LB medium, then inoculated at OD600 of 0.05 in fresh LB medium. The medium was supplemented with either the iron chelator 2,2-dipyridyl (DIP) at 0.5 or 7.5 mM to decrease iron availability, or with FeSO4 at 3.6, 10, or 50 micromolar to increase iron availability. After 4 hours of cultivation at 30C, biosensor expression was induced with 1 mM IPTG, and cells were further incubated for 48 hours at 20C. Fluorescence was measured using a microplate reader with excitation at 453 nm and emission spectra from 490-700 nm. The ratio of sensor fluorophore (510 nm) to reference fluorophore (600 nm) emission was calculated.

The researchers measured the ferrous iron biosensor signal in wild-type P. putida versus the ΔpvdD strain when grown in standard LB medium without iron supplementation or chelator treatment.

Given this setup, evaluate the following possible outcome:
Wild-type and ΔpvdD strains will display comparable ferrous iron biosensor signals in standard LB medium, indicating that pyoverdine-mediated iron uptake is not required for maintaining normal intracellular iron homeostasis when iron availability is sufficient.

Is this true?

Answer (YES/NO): YES